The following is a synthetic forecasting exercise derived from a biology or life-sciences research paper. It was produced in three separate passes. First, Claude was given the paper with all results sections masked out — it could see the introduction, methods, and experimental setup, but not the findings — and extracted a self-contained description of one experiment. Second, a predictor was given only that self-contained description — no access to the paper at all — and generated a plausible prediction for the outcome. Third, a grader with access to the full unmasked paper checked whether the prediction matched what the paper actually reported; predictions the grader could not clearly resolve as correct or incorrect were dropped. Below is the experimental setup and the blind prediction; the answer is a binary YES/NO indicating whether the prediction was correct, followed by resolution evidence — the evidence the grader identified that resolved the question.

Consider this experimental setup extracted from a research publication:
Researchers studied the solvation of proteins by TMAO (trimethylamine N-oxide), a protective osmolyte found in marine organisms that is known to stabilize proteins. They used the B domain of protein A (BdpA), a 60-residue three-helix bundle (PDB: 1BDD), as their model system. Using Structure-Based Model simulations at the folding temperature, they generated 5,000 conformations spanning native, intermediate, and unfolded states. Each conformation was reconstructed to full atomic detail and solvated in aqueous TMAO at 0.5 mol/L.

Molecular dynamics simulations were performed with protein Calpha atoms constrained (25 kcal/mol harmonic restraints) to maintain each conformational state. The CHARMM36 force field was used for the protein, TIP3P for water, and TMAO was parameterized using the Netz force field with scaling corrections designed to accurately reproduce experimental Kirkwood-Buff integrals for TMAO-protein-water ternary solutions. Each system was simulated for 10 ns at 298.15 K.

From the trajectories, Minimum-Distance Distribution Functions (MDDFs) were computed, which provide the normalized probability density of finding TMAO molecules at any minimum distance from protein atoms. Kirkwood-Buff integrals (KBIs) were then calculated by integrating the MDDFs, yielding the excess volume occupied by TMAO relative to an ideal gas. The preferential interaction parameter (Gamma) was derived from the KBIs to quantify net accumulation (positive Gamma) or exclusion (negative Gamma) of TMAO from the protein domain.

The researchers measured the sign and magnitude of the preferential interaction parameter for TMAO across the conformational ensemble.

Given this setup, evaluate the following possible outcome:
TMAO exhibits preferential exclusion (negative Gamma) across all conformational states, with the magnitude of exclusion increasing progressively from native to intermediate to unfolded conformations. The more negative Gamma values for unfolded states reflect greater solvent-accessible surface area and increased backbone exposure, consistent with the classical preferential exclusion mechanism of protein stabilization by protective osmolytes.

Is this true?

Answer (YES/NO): NO